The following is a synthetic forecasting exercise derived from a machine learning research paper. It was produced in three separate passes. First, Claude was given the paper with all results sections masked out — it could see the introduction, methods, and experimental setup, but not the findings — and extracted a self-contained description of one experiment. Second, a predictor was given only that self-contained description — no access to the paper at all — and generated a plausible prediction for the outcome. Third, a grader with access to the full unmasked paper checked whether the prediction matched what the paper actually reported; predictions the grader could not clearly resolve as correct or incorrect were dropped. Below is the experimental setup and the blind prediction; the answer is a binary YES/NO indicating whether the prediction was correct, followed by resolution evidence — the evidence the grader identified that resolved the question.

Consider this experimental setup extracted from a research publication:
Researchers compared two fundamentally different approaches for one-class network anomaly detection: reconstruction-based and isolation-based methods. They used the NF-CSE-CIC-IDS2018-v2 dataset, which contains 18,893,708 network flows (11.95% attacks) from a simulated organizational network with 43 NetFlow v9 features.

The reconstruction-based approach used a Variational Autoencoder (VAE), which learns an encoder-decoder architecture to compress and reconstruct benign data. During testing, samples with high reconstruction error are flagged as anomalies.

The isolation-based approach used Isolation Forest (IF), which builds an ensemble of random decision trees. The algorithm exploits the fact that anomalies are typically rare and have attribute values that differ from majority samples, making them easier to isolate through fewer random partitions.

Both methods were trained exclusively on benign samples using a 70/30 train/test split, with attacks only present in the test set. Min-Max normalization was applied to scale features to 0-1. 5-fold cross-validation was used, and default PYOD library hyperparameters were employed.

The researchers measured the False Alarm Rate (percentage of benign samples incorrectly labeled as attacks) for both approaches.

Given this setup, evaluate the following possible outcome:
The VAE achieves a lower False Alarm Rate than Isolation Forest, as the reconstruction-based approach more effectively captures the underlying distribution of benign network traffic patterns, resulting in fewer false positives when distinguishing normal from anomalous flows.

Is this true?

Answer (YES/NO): NO